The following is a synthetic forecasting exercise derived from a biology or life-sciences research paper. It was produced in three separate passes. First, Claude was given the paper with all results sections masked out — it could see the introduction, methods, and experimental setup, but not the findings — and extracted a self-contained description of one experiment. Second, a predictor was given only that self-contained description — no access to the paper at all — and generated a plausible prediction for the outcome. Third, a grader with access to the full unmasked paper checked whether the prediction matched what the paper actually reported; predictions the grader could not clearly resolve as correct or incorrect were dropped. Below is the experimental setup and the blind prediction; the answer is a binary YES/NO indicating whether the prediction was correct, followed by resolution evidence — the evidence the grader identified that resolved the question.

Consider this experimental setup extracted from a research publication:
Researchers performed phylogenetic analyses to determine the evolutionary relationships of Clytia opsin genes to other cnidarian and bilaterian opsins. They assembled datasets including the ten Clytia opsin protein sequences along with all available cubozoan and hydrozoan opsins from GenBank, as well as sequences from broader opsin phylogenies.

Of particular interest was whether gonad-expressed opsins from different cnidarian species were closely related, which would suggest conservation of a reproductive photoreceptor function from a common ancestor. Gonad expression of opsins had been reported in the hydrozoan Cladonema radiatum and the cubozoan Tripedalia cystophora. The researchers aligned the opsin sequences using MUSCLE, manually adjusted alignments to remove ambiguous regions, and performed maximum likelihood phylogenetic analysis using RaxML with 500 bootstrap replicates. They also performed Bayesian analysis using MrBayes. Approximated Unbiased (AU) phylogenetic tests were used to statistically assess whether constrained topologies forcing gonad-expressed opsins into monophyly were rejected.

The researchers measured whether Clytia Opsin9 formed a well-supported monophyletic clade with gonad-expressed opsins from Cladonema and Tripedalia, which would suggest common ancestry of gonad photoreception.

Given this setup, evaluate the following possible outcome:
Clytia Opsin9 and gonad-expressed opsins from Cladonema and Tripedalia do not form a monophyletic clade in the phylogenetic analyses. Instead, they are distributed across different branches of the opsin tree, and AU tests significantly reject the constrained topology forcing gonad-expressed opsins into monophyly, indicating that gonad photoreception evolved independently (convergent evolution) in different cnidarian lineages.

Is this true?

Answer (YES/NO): YES